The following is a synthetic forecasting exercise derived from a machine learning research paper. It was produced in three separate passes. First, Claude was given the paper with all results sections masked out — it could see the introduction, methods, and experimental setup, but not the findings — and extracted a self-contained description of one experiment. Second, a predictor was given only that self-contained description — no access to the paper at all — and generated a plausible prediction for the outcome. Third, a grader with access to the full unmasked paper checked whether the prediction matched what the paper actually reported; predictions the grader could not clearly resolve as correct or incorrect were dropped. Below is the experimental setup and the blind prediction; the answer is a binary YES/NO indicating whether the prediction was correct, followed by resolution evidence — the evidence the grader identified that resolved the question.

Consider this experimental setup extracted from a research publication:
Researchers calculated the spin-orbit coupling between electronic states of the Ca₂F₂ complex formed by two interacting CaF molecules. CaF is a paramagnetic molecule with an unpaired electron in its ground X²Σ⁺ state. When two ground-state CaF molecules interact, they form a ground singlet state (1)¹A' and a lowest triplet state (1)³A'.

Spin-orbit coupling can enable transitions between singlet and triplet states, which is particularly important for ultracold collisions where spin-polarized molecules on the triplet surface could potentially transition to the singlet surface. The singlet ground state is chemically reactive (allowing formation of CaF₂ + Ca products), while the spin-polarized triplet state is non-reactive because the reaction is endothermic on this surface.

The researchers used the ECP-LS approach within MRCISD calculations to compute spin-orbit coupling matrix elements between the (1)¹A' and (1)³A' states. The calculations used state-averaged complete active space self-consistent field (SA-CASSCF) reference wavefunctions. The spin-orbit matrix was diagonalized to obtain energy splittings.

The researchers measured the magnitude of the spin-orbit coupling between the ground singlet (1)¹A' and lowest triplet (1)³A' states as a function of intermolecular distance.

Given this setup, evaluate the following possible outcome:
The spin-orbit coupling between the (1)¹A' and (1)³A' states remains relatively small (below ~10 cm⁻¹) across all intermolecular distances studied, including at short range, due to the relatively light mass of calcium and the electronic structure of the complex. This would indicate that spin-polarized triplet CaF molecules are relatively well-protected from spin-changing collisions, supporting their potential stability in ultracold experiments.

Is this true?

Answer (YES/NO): YES